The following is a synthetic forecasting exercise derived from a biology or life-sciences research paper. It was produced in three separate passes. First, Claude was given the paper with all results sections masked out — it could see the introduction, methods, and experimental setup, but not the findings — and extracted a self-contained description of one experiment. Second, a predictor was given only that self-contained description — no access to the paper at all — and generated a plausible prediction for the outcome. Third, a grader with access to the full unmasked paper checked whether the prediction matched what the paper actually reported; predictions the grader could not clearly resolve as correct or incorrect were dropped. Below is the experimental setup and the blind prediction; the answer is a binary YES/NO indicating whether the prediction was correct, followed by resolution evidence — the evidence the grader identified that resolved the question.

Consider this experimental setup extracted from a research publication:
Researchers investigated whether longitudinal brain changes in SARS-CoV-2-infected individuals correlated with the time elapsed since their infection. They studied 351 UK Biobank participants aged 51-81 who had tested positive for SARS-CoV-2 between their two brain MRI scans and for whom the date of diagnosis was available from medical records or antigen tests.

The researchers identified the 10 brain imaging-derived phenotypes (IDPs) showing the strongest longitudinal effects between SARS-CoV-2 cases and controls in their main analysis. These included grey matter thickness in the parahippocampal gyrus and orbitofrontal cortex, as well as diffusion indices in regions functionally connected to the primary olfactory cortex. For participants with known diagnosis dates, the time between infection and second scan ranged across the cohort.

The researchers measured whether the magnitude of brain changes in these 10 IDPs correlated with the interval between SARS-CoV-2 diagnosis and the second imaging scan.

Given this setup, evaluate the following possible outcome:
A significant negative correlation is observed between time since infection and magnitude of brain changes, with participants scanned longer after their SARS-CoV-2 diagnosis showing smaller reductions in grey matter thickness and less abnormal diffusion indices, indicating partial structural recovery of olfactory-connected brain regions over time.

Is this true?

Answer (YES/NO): NO